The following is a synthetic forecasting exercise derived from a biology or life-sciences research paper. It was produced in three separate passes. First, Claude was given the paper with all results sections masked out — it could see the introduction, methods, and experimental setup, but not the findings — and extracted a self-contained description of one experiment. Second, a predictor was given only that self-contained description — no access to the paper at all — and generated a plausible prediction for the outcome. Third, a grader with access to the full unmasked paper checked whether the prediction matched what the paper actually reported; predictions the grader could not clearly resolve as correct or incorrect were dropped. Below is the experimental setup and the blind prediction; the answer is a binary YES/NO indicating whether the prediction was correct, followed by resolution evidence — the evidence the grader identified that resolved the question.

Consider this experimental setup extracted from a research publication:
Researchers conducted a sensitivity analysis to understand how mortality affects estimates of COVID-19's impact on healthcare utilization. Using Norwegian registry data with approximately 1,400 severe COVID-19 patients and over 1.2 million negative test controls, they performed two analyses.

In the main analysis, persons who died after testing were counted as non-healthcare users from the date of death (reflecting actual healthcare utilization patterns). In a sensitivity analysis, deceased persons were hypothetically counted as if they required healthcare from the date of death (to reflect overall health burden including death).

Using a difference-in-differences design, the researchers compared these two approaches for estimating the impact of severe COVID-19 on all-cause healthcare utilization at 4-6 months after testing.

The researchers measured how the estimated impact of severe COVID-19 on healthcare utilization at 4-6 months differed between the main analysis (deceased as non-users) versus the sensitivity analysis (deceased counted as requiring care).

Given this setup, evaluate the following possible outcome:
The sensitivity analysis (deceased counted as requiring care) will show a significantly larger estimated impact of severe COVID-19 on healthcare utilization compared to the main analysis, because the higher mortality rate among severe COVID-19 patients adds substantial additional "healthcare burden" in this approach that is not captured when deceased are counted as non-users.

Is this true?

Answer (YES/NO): YES